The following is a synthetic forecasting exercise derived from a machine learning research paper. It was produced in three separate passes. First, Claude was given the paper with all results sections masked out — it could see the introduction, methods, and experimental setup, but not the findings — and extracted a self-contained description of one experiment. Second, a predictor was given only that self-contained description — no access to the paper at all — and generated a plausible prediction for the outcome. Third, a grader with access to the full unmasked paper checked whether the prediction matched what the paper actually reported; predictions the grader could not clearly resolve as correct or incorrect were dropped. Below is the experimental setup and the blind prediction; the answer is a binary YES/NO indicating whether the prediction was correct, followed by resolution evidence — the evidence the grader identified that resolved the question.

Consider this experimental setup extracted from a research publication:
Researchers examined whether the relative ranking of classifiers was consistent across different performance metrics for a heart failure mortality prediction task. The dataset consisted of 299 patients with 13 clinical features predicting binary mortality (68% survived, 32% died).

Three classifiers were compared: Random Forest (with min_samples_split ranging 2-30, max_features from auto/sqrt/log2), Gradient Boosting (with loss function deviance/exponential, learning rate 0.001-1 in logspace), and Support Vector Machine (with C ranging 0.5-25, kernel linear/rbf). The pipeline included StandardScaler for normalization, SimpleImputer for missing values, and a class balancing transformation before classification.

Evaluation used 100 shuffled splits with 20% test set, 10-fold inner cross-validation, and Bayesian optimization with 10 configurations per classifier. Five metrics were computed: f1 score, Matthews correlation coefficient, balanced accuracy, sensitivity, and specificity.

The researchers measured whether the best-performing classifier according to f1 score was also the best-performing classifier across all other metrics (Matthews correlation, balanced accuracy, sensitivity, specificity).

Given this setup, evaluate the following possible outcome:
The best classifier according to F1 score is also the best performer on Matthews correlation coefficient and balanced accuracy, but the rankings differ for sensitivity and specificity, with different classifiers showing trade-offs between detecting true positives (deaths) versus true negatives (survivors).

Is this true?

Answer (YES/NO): NO